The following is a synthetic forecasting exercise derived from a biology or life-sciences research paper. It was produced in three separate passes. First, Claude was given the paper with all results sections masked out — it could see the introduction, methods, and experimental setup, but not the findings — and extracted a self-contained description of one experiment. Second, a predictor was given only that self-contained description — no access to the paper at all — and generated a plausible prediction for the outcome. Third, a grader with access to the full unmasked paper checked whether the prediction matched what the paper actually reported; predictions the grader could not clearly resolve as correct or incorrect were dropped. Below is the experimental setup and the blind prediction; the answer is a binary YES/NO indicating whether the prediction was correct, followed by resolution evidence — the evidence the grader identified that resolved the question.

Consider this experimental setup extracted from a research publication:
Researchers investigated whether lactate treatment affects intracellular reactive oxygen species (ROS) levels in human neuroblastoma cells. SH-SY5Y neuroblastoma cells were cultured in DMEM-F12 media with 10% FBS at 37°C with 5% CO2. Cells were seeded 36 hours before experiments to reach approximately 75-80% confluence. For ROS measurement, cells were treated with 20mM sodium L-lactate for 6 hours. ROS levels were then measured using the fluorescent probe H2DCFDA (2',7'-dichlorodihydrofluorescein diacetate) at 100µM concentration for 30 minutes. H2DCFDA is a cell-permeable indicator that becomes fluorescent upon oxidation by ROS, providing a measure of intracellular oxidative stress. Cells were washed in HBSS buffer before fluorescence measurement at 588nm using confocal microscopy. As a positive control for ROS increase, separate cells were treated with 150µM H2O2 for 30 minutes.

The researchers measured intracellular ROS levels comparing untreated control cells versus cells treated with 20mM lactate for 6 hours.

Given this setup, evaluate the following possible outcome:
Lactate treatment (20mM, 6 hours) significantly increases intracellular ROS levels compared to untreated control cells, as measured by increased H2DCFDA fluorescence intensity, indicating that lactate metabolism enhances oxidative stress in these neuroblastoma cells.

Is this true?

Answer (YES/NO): YES